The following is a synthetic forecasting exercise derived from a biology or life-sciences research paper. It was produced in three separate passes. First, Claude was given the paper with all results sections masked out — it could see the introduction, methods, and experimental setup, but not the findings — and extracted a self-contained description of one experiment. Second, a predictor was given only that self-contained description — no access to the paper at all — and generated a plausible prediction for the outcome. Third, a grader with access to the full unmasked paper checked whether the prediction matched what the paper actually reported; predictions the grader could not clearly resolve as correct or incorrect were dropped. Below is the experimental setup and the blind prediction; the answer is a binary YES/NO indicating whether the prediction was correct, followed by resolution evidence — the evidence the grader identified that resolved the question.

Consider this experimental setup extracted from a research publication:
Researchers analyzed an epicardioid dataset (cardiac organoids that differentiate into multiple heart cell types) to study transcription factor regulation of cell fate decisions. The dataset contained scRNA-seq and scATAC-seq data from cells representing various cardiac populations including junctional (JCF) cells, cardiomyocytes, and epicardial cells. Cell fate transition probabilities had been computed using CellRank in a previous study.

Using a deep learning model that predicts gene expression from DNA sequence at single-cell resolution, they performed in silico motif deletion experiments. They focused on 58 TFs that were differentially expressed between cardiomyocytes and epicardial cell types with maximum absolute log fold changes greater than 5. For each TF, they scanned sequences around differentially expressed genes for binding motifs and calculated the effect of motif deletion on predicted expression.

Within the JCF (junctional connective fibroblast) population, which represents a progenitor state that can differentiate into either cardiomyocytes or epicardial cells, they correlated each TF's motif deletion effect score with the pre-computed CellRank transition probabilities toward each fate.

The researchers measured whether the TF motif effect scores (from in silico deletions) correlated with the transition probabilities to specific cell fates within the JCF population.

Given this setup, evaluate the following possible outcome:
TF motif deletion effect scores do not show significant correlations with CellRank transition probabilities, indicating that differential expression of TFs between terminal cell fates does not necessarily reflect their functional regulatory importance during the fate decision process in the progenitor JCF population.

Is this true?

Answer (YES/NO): NO